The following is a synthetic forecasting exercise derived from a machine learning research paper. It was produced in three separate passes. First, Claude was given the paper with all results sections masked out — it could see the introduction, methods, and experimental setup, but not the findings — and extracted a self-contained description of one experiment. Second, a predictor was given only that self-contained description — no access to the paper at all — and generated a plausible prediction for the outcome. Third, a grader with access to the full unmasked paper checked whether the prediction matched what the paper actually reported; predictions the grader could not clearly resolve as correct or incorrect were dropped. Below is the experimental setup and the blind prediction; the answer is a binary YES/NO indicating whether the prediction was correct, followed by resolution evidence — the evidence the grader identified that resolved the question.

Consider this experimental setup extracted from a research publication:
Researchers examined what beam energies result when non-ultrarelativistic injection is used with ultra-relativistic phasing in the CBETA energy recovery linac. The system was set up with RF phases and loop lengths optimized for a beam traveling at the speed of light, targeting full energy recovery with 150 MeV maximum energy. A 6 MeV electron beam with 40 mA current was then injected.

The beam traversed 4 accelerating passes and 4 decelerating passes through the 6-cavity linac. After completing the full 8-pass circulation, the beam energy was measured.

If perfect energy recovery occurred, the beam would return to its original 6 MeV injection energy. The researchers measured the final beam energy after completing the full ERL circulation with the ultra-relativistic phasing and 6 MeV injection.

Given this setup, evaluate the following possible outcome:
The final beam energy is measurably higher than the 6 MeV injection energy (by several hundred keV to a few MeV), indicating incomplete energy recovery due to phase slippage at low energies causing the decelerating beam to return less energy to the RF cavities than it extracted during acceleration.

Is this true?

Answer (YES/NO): NO